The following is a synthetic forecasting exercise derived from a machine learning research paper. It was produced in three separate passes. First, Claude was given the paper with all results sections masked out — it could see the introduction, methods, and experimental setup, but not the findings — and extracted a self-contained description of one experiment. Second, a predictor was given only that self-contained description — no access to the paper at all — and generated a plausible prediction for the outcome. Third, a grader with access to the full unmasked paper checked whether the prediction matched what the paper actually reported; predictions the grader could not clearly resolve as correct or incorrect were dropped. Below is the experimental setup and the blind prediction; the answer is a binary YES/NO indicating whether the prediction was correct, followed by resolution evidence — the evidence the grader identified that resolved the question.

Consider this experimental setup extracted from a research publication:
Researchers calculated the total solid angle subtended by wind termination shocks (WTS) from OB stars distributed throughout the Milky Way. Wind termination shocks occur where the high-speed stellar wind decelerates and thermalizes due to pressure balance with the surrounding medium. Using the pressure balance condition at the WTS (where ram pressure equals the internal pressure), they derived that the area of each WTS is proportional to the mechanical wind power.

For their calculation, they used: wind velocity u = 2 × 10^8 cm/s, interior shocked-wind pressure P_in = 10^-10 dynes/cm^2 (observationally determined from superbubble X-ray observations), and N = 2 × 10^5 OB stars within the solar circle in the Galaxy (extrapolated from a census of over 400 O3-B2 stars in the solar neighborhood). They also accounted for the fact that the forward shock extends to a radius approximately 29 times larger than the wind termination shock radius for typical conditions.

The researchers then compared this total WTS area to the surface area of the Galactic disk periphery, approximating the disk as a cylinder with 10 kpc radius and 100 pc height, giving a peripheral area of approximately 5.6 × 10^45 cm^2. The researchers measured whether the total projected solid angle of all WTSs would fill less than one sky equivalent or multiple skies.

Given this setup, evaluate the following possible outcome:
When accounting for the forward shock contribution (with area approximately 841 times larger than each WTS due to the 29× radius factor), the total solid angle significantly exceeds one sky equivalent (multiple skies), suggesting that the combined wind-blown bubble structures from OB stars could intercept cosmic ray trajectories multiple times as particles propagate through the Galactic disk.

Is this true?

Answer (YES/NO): YES